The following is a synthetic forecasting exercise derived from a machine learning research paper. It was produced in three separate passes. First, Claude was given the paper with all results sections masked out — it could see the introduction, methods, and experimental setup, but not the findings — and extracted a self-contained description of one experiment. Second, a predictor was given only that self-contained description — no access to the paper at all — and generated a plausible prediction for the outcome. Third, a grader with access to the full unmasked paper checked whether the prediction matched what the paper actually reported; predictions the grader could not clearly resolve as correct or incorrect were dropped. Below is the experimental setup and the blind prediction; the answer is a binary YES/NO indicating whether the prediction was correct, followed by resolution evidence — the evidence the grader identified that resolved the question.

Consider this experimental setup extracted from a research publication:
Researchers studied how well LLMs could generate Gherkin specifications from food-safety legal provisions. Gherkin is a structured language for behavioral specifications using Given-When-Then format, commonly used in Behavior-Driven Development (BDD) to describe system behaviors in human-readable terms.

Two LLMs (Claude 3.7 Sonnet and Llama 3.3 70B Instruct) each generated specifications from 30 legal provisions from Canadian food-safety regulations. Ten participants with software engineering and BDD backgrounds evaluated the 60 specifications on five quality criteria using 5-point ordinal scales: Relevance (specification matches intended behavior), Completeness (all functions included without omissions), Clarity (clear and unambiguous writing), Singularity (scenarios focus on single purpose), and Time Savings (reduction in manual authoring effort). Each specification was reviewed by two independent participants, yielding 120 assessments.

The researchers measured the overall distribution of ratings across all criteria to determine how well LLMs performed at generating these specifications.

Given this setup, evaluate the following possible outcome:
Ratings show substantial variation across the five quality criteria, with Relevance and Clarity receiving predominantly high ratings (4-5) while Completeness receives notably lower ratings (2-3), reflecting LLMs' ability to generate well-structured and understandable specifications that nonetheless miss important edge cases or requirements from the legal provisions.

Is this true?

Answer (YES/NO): NO